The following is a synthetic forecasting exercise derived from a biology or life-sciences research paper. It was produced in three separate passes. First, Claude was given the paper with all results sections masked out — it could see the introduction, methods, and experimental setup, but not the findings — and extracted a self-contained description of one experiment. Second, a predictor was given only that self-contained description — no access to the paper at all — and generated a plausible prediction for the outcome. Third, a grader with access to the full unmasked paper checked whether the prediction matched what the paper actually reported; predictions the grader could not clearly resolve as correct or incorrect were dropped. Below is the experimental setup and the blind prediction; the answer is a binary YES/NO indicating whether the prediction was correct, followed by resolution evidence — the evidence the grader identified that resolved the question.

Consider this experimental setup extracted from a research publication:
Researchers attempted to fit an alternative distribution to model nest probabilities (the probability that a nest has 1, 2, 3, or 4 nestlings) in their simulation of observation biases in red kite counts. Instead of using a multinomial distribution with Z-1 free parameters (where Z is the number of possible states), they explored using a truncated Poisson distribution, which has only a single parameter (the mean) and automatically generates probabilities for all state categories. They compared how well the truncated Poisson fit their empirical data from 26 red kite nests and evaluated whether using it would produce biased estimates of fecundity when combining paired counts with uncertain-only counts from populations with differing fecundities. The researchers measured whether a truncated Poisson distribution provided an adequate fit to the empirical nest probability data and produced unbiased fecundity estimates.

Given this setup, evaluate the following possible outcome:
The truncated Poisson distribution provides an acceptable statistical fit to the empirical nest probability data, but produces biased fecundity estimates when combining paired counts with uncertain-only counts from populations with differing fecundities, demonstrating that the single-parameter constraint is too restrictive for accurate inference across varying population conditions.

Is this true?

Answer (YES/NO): NO